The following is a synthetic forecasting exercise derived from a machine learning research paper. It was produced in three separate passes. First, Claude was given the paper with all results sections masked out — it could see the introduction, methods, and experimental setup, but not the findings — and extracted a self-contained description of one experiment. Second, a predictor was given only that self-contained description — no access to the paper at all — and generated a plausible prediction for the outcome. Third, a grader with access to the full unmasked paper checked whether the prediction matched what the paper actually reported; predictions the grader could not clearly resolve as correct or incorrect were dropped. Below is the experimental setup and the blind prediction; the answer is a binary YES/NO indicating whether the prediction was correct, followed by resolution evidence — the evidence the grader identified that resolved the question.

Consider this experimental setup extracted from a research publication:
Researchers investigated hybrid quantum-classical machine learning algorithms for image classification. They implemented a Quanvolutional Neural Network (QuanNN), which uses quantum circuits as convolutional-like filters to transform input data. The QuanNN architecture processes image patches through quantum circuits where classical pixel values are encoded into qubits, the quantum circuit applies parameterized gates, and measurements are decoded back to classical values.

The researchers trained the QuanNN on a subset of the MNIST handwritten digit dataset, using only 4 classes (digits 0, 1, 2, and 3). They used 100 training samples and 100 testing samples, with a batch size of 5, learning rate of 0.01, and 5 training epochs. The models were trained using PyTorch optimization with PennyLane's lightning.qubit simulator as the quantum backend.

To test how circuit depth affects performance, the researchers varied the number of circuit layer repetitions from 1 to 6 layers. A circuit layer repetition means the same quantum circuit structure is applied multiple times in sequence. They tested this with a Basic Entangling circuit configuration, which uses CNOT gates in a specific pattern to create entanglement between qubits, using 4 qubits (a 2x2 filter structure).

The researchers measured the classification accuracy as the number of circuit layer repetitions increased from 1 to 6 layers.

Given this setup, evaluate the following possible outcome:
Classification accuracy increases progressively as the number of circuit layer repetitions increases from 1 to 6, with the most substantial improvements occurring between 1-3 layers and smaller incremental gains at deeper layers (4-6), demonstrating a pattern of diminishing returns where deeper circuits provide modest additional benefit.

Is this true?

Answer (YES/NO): NO